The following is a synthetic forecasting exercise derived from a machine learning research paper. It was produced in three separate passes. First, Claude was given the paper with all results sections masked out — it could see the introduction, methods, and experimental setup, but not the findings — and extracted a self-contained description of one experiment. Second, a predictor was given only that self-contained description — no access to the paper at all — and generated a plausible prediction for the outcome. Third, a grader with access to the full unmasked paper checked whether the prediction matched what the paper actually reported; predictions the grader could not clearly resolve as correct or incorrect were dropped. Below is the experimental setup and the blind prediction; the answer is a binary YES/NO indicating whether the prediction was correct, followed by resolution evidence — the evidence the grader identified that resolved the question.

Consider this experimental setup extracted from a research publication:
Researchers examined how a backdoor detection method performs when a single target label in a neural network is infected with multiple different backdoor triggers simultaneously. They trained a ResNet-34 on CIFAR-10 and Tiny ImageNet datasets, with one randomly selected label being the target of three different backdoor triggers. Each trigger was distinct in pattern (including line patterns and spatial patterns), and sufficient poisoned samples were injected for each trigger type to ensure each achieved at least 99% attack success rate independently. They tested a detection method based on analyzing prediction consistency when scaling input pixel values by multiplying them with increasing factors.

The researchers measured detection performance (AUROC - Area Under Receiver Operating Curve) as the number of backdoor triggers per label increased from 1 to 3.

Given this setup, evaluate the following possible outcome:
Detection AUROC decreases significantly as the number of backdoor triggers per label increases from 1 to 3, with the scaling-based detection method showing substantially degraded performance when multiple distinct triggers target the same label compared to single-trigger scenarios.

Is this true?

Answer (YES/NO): NO